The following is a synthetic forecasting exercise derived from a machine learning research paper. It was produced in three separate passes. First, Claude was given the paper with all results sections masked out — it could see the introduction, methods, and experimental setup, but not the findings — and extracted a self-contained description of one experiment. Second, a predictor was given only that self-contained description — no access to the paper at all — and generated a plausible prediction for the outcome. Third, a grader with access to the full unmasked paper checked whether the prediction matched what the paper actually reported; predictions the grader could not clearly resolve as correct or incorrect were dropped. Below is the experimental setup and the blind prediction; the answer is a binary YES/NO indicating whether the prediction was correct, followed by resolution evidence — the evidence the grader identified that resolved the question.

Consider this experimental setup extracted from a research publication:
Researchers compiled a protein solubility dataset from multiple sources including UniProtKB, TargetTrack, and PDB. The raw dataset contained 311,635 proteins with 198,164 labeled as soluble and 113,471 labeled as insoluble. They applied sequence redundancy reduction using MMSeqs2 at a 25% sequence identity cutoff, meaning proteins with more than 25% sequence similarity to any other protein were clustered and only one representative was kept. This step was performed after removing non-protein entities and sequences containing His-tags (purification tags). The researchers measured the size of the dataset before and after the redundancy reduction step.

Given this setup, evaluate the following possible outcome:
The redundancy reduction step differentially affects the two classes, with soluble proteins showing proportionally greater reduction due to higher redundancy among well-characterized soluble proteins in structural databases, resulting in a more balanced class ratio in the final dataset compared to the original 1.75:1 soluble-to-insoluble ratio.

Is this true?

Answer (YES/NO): YES